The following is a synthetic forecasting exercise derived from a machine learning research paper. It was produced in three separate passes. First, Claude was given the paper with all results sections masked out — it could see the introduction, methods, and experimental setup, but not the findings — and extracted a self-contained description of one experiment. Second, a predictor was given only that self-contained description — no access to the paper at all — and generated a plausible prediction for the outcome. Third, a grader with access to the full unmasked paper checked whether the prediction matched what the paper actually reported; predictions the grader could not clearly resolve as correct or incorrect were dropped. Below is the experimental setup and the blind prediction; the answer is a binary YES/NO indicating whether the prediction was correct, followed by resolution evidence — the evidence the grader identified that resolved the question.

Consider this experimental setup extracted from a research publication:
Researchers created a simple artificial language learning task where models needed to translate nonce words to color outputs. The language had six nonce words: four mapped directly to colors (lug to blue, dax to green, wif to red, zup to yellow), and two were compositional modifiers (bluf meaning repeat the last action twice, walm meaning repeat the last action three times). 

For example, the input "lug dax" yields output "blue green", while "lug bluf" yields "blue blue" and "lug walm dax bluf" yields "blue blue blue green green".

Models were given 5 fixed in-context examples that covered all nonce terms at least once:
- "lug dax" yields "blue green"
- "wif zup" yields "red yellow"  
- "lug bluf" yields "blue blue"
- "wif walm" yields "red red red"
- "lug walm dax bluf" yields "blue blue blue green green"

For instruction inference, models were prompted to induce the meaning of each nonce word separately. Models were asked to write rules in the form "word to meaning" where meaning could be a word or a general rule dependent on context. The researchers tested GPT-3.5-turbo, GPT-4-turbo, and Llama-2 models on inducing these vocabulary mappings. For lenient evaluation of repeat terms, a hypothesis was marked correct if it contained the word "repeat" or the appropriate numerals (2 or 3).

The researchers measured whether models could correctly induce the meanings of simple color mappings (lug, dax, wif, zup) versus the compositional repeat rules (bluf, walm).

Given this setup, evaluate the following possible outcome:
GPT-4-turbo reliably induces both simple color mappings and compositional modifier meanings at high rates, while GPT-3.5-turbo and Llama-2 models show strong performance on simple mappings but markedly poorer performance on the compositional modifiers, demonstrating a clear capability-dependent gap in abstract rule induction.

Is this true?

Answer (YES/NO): NO